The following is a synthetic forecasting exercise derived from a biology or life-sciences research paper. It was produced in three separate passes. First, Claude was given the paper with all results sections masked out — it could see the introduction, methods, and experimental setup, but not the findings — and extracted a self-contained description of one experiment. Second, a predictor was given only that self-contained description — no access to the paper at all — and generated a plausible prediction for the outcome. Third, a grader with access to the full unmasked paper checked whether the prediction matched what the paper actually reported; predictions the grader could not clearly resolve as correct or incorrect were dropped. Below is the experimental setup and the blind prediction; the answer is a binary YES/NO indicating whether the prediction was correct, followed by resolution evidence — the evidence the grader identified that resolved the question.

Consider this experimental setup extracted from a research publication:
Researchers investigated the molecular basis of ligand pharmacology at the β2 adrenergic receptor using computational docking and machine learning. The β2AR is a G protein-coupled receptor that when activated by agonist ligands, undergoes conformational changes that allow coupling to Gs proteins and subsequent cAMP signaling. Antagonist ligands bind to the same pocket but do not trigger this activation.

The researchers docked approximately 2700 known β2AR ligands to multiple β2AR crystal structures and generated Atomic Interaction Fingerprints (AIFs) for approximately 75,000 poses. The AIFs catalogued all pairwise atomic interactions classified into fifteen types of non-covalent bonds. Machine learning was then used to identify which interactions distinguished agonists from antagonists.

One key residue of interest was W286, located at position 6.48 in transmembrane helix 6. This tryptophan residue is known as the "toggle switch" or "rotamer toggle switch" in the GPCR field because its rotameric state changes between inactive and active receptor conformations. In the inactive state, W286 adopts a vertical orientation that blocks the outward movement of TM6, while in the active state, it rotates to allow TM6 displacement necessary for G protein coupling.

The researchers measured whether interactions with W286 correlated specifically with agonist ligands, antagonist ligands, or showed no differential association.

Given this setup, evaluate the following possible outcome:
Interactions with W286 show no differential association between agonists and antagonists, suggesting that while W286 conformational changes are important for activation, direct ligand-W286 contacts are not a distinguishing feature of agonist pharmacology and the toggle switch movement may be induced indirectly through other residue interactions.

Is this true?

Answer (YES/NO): NO